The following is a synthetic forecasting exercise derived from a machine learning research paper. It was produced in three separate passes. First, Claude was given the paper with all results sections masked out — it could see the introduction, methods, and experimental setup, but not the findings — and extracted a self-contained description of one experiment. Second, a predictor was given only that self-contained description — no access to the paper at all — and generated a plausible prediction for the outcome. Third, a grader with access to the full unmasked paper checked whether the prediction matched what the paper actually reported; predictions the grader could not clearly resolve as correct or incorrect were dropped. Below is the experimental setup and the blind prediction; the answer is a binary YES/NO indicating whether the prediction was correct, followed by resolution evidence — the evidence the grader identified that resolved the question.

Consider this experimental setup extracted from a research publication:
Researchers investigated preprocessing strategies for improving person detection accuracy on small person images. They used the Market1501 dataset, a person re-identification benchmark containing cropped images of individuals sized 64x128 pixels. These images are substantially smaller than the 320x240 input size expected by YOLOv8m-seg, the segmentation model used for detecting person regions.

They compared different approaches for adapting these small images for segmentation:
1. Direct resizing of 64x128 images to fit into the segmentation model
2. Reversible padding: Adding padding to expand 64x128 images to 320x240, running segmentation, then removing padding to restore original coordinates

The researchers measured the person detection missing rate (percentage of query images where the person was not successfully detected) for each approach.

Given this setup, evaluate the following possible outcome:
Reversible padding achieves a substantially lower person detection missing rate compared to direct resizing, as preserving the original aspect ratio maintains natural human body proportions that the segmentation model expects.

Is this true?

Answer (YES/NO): YES